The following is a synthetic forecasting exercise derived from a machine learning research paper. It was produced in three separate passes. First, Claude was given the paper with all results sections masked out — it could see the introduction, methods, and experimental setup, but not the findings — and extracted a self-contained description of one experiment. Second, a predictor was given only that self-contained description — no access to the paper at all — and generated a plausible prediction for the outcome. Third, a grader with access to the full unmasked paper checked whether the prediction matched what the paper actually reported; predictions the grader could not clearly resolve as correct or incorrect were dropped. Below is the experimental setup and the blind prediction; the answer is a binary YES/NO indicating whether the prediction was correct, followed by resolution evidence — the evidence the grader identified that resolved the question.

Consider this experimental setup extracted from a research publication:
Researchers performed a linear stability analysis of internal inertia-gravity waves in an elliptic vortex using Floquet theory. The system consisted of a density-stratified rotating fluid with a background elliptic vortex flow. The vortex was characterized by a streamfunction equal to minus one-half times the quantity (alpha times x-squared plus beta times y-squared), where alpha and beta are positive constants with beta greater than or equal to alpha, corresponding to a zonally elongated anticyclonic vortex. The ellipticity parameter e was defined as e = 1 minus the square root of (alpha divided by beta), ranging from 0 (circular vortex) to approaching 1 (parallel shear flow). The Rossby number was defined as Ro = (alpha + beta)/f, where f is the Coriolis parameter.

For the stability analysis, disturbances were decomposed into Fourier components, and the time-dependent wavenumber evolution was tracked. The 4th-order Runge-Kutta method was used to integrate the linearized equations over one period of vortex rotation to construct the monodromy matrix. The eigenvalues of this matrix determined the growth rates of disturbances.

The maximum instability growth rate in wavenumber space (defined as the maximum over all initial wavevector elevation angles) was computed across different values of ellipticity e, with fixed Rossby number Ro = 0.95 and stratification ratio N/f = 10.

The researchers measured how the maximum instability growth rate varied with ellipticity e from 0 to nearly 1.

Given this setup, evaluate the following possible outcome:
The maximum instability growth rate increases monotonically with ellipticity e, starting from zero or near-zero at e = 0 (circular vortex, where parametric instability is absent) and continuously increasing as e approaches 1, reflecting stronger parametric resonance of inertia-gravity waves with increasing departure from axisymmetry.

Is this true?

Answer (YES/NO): NO